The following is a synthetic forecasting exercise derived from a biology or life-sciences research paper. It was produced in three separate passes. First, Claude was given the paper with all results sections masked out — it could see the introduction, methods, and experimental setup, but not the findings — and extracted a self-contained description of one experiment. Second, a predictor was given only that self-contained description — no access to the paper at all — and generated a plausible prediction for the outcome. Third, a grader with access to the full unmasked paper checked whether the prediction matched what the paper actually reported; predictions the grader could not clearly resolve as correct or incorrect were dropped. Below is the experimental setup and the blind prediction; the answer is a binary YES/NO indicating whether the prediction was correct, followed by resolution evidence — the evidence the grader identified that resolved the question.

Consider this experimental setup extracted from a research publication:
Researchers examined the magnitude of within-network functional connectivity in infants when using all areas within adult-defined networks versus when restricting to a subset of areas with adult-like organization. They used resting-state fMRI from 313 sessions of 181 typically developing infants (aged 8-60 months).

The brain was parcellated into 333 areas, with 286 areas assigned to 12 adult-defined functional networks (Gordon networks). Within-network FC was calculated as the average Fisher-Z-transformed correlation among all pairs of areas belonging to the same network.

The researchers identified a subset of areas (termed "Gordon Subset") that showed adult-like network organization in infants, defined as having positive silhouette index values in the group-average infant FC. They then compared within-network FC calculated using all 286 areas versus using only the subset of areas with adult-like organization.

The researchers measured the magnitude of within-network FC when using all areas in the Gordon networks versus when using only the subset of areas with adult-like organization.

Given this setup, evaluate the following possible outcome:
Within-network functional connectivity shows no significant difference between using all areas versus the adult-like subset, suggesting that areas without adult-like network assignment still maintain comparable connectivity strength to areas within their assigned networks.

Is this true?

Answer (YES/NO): NO